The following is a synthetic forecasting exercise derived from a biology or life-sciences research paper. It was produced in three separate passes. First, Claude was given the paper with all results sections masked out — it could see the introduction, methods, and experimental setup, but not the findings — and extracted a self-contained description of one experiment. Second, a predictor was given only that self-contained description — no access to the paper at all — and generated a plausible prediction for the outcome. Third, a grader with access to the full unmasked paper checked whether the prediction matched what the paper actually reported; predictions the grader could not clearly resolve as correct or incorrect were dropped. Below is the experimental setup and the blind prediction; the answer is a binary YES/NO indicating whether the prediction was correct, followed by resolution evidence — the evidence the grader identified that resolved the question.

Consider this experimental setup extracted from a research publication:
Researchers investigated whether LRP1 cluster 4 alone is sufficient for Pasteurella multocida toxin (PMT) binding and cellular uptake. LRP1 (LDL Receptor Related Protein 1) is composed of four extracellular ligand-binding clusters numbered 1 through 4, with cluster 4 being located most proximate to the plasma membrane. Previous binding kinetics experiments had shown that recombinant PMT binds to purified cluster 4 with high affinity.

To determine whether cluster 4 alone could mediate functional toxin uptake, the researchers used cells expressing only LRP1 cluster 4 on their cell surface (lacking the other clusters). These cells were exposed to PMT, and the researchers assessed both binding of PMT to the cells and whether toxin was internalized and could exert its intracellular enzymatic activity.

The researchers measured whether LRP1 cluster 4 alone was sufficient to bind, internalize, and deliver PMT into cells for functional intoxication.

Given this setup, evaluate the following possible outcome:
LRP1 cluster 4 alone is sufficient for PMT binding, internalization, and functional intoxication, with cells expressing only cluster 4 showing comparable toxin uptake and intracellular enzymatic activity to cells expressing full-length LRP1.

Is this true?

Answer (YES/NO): YES